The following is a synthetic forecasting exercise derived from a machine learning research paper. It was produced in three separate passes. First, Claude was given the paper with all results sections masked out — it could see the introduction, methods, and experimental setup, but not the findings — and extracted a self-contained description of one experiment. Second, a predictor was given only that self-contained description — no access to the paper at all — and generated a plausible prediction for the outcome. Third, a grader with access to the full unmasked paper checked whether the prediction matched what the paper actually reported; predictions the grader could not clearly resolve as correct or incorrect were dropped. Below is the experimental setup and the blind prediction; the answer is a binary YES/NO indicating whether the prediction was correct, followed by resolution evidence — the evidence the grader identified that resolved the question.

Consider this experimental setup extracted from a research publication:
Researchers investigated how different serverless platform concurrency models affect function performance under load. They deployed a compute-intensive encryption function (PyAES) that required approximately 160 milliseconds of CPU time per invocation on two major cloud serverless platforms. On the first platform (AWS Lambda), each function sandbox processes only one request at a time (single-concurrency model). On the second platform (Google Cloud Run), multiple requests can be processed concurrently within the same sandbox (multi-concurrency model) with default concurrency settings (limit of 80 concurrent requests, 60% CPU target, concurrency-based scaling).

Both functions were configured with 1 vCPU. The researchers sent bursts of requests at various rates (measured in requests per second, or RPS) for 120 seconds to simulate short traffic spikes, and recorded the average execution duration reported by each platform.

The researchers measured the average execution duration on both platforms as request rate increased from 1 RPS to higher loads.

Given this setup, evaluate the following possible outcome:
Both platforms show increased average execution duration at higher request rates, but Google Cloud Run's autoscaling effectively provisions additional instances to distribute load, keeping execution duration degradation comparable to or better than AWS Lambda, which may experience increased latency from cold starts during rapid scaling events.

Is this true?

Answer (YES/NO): NO